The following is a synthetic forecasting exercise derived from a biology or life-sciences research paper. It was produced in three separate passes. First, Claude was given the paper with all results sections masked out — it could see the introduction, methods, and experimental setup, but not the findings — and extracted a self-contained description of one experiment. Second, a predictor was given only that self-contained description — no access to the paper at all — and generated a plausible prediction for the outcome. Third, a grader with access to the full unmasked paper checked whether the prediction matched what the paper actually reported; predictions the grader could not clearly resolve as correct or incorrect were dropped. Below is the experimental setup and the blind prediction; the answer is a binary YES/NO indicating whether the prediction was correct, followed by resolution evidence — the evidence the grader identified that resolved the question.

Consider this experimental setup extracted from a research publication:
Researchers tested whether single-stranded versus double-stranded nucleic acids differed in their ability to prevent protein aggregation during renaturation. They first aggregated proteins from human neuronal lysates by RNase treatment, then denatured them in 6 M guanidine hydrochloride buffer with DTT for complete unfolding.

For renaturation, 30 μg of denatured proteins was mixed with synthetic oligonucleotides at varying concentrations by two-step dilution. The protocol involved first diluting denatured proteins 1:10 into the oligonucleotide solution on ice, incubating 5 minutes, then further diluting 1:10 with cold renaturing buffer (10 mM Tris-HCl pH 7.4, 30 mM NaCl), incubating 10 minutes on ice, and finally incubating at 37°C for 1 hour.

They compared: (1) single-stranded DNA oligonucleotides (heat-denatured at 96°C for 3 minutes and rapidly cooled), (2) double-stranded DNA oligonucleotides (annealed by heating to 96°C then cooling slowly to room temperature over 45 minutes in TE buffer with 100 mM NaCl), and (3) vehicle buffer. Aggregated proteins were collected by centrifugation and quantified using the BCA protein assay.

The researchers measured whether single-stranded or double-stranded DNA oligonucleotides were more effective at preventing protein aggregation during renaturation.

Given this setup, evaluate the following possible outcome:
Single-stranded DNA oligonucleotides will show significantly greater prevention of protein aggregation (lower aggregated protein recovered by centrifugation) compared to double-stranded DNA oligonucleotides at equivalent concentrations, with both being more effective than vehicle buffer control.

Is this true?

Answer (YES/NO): NO